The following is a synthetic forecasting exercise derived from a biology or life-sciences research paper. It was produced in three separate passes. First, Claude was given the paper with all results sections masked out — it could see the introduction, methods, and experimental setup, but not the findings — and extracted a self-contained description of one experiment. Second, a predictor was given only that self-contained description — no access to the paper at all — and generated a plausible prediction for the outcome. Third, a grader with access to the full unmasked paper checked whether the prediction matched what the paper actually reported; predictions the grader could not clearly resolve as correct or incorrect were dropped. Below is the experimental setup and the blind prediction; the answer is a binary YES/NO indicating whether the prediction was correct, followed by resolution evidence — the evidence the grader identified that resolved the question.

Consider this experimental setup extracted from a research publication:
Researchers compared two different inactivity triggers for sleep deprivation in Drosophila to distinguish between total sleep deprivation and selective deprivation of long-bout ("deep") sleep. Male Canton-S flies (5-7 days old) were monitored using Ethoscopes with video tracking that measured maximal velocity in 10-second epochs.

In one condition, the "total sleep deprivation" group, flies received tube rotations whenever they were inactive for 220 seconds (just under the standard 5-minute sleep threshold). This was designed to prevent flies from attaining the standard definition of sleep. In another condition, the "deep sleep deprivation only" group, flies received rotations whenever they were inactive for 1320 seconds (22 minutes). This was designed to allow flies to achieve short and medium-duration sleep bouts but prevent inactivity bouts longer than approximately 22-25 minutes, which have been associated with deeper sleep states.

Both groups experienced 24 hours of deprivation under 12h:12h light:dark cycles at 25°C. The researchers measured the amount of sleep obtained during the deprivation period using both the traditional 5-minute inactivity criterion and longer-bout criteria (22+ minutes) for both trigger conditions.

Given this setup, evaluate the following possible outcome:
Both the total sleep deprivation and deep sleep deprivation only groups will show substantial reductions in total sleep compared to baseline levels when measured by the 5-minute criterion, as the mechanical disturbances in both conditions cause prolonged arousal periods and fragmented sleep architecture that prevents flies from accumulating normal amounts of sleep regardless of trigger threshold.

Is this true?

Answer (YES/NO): NO